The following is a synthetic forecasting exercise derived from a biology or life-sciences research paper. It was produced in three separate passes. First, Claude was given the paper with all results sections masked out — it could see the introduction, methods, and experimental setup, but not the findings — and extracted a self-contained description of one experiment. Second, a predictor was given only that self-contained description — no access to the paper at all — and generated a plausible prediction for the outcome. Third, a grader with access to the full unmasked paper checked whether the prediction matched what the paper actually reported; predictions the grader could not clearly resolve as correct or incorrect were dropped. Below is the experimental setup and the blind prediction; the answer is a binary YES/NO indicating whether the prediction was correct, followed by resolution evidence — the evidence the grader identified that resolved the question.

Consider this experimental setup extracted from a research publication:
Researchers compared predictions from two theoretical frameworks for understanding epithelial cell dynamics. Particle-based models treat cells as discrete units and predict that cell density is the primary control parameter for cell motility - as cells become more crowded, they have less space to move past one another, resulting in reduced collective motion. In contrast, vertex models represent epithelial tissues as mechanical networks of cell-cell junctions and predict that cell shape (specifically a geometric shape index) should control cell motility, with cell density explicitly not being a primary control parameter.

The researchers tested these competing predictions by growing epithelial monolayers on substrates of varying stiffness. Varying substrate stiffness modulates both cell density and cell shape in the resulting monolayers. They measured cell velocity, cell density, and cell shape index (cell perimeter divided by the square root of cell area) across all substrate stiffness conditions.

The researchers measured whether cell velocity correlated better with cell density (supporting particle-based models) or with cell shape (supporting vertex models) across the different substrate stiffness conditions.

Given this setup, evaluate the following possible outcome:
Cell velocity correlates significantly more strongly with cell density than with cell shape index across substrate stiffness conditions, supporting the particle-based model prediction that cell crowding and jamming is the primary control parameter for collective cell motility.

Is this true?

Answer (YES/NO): NO